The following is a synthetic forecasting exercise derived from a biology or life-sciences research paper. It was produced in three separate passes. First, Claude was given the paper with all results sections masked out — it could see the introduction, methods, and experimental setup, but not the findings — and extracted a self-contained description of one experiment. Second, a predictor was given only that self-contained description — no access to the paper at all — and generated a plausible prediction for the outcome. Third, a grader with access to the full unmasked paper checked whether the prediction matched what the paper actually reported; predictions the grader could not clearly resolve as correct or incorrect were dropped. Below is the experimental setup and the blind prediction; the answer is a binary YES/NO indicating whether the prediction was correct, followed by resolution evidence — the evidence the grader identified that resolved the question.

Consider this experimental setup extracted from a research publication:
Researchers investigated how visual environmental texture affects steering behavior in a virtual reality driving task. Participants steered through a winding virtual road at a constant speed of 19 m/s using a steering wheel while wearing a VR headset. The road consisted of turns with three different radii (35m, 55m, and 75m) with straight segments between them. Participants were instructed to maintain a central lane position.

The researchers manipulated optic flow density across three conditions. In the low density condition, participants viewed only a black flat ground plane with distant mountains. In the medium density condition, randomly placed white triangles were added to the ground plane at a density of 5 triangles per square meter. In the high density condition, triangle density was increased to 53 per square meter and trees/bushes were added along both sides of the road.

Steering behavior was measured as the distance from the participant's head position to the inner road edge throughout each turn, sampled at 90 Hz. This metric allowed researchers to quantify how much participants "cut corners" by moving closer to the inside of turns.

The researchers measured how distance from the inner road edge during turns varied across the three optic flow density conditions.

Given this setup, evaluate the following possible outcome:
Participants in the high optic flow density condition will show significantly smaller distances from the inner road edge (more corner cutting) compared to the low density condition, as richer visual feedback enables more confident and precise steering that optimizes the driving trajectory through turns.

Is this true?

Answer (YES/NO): YES